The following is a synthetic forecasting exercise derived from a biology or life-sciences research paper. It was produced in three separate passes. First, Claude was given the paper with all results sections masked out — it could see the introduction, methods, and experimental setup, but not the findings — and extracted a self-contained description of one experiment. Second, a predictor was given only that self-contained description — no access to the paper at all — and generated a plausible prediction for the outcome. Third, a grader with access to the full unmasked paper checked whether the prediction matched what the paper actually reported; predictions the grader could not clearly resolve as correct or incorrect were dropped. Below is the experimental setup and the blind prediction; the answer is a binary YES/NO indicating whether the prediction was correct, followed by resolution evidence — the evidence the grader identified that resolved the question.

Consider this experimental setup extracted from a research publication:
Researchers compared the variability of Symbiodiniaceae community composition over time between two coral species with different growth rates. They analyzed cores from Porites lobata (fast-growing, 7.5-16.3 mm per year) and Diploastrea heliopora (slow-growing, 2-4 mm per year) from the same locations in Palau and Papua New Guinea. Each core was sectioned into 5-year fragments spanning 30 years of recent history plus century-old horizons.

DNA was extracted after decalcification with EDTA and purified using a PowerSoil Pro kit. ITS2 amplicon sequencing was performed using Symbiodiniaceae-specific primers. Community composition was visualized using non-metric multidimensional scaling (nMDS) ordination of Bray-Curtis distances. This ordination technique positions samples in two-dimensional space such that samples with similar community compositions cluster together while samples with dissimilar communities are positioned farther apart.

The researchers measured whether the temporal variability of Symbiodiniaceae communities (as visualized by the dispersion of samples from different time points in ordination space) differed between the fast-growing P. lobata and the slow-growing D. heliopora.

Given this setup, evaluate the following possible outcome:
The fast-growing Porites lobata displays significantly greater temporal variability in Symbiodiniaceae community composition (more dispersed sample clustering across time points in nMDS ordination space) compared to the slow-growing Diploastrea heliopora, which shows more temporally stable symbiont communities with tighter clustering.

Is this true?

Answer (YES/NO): NO